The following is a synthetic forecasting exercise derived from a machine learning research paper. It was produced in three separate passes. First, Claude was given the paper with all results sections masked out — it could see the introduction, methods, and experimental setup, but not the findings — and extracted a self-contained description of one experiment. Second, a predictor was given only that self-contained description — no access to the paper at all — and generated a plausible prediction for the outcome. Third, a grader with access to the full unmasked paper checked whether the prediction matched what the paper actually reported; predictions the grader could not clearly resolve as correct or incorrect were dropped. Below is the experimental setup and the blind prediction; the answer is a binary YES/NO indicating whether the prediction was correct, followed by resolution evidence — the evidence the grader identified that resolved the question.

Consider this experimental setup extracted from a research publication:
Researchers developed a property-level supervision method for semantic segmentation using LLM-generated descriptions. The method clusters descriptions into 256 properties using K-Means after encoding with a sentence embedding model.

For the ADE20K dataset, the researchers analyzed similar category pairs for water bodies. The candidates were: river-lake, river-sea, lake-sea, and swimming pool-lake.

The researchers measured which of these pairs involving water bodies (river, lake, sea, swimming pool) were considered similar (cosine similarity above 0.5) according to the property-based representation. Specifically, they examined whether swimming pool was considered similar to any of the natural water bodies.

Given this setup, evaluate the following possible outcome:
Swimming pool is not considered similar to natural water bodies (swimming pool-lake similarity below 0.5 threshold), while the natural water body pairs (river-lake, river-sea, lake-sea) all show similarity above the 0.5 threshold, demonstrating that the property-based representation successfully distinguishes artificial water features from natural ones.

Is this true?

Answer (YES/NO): NO